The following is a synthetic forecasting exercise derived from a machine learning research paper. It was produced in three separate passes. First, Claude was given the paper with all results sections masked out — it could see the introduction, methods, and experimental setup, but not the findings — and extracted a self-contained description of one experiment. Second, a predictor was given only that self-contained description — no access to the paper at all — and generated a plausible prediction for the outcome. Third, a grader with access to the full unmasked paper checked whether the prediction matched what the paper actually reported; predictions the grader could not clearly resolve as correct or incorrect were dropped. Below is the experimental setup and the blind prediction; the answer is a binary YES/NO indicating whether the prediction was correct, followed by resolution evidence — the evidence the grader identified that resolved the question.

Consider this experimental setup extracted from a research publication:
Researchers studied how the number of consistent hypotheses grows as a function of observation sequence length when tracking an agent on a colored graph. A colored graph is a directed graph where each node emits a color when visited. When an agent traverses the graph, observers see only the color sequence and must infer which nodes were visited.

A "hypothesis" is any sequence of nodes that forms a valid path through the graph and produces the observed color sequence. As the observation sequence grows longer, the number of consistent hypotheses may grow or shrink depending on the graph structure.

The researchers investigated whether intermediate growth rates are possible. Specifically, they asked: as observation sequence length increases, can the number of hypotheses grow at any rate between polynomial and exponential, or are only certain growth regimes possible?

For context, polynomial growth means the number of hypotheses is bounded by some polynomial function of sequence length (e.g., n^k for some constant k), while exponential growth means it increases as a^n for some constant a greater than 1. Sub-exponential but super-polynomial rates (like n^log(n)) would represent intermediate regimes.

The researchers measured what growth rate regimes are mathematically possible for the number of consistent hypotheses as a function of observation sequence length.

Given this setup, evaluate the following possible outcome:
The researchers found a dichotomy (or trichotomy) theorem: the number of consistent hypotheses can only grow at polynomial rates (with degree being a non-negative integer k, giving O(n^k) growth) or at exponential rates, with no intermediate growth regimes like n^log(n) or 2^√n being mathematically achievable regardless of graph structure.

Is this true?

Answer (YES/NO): YES